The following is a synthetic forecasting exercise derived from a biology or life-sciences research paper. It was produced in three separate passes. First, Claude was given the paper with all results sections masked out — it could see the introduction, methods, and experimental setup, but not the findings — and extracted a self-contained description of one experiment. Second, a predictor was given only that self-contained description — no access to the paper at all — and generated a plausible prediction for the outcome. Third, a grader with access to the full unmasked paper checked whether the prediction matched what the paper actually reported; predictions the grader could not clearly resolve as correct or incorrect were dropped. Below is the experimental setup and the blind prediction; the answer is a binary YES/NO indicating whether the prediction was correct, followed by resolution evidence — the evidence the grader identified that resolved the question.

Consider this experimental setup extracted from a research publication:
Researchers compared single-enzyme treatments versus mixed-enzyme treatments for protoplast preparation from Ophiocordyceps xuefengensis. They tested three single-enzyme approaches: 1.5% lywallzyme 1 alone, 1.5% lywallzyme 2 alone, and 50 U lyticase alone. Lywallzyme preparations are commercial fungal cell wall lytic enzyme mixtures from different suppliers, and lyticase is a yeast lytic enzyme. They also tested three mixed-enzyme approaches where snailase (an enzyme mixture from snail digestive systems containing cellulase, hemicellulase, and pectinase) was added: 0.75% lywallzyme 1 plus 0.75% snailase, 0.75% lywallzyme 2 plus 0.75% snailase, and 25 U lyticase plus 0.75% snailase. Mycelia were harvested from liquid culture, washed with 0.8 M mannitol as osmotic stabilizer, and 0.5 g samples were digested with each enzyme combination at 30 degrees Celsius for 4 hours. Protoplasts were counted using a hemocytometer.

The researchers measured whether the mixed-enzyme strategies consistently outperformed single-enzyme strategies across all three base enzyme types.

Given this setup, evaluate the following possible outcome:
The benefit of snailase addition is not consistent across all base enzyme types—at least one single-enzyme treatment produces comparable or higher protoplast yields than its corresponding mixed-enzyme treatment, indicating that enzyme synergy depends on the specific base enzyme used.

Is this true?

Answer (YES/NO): NO